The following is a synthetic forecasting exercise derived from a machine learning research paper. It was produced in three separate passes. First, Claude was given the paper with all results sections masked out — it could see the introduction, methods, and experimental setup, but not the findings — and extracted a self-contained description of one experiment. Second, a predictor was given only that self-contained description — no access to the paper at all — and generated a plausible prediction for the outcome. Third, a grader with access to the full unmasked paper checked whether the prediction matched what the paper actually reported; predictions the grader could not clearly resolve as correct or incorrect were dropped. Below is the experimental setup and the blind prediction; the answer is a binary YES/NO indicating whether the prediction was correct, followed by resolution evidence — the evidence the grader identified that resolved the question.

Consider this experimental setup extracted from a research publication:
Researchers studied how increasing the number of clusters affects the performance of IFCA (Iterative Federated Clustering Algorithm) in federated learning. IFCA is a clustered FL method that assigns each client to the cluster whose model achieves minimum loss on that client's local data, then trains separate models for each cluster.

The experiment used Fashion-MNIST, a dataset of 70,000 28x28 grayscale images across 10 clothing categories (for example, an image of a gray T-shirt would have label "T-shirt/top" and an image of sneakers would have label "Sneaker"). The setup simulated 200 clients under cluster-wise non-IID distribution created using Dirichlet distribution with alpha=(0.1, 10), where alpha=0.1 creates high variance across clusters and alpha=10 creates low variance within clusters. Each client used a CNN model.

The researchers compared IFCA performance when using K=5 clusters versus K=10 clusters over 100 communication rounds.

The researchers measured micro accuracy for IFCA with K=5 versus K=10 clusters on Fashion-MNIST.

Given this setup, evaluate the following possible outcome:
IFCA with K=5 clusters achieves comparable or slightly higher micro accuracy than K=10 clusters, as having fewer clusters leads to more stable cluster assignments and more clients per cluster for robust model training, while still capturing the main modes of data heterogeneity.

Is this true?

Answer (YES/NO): YES